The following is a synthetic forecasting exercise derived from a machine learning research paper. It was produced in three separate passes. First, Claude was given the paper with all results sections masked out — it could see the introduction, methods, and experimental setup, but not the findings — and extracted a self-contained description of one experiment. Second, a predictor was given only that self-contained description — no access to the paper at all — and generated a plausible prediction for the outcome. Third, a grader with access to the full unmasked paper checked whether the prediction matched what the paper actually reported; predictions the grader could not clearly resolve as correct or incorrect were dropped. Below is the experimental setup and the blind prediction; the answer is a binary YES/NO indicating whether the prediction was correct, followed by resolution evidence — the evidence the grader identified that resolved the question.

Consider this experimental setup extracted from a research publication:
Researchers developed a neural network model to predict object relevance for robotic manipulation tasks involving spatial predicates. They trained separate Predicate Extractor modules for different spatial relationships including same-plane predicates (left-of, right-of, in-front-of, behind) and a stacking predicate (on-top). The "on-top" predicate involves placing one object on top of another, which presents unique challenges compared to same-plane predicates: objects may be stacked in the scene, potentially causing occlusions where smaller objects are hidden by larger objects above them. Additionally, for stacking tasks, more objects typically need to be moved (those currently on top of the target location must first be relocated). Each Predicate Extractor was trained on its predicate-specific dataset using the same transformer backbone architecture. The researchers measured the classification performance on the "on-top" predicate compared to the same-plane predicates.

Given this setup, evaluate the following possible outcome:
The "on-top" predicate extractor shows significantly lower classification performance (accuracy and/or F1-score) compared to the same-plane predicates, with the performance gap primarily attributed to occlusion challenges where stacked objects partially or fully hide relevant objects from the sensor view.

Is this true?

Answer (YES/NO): NO